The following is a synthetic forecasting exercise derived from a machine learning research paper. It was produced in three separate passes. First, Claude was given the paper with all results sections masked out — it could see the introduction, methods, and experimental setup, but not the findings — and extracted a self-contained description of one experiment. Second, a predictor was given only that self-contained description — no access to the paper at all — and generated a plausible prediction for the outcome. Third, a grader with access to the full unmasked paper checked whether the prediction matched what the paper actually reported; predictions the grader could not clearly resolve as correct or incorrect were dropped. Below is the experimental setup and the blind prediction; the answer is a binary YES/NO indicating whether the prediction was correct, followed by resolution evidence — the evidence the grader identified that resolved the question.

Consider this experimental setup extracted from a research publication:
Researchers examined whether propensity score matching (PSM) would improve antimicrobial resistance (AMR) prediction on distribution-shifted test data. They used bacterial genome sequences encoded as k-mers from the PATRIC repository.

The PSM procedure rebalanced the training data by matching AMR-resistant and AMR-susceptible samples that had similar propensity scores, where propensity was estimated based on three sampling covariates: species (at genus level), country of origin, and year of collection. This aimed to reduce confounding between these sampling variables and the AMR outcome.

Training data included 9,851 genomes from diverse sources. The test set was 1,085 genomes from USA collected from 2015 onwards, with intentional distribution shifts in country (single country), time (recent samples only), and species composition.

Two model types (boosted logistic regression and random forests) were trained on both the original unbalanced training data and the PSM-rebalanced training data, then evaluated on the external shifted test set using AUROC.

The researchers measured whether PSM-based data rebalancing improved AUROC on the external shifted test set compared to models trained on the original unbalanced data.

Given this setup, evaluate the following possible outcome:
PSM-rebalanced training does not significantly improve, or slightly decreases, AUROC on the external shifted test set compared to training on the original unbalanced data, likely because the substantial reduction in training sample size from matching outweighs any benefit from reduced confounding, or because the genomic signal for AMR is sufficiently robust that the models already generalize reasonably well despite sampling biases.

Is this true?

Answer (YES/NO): NO